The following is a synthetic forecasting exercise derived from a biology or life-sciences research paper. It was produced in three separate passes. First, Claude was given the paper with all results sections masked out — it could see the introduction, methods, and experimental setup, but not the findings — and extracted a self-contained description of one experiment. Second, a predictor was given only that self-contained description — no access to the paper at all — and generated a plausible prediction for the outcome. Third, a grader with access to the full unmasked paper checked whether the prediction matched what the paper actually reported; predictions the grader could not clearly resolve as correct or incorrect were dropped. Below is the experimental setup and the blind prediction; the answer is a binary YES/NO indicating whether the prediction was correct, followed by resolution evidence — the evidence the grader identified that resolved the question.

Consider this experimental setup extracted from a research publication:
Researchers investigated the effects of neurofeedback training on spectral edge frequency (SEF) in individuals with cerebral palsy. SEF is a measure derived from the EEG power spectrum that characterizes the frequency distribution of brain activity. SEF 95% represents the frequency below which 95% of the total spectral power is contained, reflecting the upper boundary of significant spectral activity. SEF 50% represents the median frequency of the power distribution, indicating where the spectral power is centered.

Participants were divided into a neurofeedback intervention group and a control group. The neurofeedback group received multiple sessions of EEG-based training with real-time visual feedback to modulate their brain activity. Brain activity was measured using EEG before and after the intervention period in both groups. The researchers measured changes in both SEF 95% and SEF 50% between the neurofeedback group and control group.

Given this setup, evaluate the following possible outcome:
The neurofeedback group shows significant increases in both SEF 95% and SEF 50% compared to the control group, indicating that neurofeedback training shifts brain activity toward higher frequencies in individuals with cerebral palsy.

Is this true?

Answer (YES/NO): NO